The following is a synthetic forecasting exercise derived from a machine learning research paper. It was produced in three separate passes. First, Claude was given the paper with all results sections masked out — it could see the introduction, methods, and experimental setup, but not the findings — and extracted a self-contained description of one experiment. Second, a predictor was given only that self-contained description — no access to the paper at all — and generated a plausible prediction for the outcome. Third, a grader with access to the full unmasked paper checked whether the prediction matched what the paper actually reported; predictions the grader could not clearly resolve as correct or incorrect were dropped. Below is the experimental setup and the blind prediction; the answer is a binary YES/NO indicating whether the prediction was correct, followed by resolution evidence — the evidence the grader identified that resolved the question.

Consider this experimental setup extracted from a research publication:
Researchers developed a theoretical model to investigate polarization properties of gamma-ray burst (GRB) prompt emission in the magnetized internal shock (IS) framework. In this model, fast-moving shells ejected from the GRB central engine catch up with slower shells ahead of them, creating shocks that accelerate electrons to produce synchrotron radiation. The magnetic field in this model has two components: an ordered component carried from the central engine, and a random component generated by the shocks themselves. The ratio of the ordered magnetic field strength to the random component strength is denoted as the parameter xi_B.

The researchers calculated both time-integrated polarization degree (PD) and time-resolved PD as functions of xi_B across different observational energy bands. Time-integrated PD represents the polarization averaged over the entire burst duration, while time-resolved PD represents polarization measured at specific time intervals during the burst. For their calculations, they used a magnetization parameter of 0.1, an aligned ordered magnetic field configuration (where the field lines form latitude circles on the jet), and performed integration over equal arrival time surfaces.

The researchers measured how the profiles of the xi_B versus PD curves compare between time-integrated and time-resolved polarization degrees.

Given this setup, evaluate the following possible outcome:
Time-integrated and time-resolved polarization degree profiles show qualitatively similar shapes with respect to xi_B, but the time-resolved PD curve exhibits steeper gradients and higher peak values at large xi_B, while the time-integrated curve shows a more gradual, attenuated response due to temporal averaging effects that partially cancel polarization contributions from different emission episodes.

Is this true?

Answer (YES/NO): NO